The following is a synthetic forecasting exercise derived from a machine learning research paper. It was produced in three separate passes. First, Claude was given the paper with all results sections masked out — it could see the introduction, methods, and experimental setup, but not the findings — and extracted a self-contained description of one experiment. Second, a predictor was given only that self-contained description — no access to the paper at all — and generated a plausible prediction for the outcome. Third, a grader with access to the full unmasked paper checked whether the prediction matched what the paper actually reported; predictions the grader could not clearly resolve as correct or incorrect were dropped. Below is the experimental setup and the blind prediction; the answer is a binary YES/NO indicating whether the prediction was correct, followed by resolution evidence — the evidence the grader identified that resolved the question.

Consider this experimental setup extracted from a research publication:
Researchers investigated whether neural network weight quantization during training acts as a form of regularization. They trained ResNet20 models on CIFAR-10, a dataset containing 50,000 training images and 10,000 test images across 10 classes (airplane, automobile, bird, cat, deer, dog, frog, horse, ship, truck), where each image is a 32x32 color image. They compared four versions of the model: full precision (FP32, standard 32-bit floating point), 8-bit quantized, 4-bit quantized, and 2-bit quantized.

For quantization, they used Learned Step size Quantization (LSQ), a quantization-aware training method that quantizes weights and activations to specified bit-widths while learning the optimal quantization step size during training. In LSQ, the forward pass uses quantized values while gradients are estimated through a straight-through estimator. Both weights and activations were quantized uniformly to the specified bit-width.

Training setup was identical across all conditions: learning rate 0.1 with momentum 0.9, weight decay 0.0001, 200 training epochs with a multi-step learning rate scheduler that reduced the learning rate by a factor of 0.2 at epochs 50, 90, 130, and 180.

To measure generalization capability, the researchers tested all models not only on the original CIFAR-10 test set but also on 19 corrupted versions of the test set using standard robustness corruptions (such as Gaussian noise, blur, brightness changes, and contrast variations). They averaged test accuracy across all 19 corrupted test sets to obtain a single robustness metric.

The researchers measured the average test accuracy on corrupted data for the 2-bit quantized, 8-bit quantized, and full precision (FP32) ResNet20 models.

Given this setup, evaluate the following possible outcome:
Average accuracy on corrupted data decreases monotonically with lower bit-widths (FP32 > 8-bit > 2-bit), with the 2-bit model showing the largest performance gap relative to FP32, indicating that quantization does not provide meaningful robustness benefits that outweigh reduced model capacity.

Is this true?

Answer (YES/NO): NO